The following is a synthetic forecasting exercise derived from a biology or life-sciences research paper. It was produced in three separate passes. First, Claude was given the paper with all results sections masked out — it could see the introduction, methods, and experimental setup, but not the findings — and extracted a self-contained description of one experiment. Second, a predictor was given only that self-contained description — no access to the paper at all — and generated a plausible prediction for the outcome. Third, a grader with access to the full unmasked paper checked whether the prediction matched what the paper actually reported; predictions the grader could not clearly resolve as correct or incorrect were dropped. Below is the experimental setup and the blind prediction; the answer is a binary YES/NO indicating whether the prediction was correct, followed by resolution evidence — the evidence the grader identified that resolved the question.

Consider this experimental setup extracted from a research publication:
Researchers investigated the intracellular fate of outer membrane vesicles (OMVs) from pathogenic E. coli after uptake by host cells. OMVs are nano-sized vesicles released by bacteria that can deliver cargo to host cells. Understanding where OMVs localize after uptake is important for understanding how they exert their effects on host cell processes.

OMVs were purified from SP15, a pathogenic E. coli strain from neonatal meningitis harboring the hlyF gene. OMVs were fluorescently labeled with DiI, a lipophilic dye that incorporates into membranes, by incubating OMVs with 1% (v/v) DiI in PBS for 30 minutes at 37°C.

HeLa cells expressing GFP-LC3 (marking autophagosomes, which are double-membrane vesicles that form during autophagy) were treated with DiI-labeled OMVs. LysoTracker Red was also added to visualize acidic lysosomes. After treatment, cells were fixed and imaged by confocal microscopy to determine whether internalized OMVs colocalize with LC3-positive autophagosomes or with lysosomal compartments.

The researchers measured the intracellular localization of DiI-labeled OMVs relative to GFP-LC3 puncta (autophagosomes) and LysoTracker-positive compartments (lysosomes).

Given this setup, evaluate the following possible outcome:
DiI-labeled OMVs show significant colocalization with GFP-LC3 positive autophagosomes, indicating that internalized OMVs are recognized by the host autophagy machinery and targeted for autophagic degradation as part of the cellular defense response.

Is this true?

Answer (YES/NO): NO